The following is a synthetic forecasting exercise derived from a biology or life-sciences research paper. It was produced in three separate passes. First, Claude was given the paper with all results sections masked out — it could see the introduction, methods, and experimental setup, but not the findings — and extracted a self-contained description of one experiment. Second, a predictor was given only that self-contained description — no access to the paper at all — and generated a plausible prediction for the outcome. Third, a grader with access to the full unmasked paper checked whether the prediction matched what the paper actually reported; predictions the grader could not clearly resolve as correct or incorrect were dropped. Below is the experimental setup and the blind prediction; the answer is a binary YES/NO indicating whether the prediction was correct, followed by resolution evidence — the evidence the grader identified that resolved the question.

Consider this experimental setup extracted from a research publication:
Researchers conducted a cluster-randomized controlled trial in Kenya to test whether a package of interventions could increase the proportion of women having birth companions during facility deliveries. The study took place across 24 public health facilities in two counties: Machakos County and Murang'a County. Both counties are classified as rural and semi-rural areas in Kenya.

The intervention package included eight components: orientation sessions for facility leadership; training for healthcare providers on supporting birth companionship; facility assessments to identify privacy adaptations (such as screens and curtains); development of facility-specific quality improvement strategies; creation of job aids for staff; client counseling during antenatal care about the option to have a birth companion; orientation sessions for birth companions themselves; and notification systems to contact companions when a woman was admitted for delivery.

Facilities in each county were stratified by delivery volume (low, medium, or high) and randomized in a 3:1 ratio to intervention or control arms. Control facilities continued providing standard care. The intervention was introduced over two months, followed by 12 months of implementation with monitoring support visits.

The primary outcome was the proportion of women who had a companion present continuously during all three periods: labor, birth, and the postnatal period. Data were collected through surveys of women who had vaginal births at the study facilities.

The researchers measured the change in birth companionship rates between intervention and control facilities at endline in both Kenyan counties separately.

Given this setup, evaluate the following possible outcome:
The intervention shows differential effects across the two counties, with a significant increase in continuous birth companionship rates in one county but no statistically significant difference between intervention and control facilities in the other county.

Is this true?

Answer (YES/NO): YES